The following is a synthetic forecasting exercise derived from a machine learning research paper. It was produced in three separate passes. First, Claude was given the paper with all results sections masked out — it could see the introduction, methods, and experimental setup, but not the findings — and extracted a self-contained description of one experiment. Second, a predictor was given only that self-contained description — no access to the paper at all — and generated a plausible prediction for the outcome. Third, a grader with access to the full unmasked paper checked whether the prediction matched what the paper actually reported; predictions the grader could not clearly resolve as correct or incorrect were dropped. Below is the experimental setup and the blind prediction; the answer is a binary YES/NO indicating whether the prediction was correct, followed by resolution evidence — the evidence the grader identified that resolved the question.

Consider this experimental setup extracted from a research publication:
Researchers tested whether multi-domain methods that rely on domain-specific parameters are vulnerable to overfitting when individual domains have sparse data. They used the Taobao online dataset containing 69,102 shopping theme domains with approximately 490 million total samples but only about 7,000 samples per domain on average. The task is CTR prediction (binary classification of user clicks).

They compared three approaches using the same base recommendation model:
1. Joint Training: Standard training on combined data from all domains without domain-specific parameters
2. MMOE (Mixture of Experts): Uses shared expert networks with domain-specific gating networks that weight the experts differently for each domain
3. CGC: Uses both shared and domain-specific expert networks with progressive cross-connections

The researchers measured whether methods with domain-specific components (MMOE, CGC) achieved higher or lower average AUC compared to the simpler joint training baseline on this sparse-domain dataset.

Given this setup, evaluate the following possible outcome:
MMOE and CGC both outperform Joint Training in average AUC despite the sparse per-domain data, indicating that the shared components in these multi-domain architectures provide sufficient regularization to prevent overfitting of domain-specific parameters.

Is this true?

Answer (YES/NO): NO